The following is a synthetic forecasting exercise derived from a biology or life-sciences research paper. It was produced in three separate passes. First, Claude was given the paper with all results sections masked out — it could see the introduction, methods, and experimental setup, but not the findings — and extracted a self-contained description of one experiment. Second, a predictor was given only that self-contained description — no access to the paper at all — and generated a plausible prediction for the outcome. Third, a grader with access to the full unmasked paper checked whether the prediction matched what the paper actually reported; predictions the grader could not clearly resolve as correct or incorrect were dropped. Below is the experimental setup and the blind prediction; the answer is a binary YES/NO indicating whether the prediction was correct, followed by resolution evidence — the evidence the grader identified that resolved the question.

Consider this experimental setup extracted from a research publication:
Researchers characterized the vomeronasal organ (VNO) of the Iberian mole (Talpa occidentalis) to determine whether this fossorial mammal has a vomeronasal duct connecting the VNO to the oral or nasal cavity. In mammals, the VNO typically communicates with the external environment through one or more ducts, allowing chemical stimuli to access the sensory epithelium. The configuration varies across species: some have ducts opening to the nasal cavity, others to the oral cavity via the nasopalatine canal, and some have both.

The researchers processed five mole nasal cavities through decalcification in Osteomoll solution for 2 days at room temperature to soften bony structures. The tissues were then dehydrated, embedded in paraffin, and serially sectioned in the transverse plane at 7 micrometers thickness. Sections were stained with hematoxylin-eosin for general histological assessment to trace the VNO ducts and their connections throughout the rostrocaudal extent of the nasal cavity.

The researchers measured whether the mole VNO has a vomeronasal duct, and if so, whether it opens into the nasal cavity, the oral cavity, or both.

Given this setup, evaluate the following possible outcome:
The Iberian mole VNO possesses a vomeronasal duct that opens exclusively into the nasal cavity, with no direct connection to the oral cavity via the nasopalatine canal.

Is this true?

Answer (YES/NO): NO